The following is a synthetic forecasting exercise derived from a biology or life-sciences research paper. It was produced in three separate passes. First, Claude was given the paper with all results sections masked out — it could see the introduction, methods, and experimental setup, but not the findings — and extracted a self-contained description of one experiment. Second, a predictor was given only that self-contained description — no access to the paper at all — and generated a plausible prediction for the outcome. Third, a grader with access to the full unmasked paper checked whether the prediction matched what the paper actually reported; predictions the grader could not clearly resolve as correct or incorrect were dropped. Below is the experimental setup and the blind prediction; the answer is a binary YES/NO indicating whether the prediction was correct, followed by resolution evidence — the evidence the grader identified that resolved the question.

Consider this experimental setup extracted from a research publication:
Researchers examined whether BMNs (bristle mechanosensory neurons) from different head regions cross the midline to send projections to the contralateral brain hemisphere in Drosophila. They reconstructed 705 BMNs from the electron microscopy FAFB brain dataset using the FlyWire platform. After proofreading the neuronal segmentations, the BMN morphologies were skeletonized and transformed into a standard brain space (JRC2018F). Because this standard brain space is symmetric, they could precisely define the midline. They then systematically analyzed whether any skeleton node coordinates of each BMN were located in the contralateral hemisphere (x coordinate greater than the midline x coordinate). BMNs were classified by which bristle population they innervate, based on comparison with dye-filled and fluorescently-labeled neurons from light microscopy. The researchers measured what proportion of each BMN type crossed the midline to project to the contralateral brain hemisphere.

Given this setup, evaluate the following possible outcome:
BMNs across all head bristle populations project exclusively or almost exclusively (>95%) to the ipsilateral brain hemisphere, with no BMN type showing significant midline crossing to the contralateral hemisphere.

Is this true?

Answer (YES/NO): NO